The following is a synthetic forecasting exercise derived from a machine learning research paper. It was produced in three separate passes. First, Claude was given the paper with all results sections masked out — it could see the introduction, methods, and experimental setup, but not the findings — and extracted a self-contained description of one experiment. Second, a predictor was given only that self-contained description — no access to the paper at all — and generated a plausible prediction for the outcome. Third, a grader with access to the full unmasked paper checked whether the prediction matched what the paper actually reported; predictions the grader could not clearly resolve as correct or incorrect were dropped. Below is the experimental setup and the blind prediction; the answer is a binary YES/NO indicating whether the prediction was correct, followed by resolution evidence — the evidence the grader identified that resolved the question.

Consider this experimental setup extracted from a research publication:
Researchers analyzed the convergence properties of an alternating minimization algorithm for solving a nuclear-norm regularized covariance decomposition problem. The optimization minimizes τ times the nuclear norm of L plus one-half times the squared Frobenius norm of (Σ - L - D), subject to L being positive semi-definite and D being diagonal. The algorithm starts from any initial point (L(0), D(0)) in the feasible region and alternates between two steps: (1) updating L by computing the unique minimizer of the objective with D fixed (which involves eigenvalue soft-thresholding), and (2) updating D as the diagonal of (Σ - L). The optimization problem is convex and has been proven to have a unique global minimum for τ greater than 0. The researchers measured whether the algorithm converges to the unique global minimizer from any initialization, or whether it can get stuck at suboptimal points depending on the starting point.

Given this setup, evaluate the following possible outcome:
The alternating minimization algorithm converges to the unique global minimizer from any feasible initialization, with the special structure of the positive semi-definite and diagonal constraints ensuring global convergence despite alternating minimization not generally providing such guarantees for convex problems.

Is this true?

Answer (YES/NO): YES